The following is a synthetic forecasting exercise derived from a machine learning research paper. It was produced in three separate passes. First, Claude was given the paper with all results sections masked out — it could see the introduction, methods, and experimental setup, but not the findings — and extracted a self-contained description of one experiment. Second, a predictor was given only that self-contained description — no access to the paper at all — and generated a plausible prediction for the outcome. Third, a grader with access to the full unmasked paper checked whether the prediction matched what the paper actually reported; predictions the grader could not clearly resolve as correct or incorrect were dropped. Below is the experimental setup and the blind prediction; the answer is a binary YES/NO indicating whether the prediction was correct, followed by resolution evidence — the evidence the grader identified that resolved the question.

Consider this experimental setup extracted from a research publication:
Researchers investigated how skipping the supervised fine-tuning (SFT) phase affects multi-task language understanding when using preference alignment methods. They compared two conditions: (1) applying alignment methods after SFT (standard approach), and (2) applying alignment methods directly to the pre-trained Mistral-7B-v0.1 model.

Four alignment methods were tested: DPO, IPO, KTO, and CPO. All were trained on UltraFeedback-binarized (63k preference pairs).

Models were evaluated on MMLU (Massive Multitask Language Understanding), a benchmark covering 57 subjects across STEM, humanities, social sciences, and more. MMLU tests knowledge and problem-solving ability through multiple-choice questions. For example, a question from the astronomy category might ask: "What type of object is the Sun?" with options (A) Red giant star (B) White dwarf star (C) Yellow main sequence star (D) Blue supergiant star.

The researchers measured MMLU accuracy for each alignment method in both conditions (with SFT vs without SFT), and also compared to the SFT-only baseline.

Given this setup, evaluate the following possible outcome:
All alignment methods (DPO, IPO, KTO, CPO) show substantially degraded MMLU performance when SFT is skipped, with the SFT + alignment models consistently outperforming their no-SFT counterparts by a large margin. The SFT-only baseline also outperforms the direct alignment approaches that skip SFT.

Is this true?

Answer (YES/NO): NO